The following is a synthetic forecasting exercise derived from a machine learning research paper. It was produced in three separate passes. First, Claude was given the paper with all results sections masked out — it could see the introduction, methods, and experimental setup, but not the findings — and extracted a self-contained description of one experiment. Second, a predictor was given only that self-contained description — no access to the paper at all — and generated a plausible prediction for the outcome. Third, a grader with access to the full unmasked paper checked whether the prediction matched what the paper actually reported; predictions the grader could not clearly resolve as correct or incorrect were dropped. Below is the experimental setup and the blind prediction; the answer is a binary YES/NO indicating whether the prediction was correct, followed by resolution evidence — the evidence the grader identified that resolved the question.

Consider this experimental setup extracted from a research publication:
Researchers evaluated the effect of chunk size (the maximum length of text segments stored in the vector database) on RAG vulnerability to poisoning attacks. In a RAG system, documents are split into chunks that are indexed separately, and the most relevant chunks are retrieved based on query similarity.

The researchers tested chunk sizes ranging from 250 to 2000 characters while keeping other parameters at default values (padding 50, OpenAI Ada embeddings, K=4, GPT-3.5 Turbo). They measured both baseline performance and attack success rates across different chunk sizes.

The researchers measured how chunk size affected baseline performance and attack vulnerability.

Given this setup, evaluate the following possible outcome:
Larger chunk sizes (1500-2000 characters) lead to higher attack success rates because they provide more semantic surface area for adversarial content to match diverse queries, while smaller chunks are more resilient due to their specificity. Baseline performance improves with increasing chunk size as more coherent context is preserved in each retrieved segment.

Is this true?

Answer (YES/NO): NO